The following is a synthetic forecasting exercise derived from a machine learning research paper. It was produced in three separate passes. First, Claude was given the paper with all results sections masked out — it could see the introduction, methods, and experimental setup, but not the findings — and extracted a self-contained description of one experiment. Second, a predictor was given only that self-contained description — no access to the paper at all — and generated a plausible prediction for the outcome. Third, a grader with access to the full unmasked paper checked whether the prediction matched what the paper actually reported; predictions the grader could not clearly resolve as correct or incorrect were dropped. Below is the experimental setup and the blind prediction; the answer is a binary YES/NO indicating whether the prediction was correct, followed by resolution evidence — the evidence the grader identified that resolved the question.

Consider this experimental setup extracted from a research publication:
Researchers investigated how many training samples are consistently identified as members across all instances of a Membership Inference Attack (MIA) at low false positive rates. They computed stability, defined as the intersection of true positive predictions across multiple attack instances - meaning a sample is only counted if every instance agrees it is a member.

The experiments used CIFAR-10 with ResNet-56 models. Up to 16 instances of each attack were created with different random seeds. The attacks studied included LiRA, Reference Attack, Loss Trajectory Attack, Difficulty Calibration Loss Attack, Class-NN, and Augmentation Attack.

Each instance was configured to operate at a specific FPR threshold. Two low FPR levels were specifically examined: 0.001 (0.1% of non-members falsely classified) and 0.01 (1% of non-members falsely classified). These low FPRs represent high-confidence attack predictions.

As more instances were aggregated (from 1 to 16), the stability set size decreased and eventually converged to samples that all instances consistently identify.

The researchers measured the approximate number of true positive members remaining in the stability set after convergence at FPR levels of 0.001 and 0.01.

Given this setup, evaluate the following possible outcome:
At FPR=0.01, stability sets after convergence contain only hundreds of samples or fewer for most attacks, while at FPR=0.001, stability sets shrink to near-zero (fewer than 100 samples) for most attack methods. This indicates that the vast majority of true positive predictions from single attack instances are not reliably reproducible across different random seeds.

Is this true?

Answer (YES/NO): NO